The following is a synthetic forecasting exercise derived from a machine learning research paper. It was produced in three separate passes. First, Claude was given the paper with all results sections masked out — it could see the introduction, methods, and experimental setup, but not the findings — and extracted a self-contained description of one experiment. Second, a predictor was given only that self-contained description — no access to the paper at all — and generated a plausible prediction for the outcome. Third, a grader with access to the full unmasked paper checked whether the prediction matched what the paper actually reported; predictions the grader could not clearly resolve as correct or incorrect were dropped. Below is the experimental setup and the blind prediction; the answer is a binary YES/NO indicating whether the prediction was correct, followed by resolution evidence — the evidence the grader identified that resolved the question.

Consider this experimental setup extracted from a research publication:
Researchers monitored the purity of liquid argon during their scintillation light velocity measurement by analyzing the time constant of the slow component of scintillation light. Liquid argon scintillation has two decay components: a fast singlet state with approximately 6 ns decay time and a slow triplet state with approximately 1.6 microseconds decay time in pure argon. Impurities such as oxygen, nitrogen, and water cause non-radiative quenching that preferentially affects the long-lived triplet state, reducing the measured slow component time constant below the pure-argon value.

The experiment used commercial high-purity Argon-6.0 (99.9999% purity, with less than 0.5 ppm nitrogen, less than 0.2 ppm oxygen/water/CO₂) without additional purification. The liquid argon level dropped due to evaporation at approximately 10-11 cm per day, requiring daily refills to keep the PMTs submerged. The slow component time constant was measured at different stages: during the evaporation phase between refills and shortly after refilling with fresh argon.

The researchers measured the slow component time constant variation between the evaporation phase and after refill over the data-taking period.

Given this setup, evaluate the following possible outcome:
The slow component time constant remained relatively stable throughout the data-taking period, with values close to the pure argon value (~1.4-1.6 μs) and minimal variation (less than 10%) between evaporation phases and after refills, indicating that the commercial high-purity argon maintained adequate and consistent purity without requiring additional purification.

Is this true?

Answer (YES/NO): NO